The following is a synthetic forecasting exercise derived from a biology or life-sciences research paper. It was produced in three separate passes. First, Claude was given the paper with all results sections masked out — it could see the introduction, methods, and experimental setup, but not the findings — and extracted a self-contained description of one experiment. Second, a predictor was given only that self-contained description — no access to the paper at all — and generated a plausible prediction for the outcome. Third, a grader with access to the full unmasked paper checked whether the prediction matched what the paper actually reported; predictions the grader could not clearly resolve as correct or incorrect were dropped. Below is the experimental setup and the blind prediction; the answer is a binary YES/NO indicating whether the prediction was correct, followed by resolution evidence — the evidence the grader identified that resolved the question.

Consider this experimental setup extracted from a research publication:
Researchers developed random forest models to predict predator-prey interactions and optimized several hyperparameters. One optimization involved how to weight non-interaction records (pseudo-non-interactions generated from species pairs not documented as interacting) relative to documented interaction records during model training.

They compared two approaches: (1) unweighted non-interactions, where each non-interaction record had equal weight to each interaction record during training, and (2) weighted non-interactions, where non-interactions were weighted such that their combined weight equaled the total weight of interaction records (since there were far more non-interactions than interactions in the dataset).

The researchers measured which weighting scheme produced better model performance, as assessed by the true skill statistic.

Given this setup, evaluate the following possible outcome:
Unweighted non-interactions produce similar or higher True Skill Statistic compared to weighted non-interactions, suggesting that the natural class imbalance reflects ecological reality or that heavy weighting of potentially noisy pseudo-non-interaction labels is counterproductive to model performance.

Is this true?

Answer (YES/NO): NO